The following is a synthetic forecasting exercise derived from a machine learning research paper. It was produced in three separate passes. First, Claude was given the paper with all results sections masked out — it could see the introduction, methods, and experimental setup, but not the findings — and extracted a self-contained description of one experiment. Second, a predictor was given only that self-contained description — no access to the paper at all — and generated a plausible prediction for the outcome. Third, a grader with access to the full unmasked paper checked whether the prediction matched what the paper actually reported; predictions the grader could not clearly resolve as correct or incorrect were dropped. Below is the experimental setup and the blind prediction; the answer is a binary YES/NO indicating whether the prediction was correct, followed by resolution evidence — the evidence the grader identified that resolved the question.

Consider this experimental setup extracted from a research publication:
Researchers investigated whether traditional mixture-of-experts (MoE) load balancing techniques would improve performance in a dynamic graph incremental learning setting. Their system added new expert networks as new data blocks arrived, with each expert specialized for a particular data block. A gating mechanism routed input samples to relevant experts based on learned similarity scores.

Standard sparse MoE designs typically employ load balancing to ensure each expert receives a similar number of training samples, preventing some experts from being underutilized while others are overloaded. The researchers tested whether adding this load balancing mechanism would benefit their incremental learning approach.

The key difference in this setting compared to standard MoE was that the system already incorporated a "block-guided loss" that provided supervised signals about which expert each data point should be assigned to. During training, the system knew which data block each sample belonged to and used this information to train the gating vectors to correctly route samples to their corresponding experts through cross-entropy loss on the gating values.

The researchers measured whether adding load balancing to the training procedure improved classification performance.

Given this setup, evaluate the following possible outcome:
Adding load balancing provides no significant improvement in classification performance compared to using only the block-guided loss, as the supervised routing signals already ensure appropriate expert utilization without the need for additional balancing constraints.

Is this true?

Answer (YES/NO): YES